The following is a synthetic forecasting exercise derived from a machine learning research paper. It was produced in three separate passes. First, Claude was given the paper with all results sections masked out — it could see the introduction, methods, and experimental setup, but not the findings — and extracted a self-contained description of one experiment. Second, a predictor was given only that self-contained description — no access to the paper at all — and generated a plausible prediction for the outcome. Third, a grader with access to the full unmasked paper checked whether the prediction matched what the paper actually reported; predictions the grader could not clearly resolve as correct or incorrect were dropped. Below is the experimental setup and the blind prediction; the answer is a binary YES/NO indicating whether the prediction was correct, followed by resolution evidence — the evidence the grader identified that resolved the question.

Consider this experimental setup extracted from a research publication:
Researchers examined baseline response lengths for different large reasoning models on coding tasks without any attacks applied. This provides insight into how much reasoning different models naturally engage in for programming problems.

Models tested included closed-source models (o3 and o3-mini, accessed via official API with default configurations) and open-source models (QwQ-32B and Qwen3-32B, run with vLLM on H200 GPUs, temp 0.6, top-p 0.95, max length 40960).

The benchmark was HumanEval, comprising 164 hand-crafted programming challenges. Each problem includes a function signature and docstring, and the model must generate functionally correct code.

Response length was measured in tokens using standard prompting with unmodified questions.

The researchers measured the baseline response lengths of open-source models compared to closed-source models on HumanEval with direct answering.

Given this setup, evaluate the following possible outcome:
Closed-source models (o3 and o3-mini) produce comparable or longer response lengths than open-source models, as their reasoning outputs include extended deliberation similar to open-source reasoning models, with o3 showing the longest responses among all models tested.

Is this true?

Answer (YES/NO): NO